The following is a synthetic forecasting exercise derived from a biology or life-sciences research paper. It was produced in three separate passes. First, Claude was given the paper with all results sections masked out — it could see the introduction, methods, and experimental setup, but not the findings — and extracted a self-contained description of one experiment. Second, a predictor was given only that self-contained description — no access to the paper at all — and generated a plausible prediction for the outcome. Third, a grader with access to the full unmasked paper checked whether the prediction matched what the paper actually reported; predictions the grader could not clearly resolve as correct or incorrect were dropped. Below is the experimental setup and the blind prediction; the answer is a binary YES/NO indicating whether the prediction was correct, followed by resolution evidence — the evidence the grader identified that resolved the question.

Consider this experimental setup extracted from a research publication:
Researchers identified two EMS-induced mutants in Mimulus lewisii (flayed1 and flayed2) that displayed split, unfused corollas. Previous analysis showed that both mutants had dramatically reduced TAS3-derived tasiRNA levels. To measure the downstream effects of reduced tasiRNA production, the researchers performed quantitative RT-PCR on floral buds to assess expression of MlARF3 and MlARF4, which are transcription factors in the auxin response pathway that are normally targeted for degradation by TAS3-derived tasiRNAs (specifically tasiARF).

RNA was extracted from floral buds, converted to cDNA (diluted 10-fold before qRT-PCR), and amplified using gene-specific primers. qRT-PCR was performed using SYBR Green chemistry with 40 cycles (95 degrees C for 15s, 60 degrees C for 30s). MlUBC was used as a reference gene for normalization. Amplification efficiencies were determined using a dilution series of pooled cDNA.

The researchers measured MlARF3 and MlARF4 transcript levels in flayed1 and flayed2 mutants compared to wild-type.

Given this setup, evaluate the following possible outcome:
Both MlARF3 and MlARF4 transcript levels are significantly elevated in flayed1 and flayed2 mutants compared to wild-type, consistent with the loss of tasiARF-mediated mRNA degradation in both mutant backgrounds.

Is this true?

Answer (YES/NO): YES